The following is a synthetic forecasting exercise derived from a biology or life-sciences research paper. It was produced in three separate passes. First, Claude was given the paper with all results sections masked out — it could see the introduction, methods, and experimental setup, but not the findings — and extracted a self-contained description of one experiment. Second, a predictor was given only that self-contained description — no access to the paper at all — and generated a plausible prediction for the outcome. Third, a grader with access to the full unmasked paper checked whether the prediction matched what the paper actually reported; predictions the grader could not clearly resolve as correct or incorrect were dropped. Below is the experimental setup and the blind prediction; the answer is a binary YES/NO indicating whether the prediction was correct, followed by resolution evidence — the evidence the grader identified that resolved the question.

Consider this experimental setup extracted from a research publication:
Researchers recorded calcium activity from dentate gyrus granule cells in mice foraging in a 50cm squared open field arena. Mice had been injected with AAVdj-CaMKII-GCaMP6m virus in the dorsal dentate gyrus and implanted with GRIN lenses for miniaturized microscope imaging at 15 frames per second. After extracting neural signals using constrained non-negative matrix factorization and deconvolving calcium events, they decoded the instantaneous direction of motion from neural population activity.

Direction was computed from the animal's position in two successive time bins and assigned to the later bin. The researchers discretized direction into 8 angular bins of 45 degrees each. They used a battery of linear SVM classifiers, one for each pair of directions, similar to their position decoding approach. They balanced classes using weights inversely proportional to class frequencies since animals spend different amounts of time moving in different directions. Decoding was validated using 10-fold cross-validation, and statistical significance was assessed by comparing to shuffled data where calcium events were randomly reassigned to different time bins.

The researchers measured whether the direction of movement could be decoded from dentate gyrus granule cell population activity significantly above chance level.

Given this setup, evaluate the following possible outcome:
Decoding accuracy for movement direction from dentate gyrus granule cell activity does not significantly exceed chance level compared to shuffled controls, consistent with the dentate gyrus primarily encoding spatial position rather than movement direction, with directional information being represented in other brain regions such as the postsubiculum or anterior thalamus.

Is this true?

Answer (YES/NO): NO